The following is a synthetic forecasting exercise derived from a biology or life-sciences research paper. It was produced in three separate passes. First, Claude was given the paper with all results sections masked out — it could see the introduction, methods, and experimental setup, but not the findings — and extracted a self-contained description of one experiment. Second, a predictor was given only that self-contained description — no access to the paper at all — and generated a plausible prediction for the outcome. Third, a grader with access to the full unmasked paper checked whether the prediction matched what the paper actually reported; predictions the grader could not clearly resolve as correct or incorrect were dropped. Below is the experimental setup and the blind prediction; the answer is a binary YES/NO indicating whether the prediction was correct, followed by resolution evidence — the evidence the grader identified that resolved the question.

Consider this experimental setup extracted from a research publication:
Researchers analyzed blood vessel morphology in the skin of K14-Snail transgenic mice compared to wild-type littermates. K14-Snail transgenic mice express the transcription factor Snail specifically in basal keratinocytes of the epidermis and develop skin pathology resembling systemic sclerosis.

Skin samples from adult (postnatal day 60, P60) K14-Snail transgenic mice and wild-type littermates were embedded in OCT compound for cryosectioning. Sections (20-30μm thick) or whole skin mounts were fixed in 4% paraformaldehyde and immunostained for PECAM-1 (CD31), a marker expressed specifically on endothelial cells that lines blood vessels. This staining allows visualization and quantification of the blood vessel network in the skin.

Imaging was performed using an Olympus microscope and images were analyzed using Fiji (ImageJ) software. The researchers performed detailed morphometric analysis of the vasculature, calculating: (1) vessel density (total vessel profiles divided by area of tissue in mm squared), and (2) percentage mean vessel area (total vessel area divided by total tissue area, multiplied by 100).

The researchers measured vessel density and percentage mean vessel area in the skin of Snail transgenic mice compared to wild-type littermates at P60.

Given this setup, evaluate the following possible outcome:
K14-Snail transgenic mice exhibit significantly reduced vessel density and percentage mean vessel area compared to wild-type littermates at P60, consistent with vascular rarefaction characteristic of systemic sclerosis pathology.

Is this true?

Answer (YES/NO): NO